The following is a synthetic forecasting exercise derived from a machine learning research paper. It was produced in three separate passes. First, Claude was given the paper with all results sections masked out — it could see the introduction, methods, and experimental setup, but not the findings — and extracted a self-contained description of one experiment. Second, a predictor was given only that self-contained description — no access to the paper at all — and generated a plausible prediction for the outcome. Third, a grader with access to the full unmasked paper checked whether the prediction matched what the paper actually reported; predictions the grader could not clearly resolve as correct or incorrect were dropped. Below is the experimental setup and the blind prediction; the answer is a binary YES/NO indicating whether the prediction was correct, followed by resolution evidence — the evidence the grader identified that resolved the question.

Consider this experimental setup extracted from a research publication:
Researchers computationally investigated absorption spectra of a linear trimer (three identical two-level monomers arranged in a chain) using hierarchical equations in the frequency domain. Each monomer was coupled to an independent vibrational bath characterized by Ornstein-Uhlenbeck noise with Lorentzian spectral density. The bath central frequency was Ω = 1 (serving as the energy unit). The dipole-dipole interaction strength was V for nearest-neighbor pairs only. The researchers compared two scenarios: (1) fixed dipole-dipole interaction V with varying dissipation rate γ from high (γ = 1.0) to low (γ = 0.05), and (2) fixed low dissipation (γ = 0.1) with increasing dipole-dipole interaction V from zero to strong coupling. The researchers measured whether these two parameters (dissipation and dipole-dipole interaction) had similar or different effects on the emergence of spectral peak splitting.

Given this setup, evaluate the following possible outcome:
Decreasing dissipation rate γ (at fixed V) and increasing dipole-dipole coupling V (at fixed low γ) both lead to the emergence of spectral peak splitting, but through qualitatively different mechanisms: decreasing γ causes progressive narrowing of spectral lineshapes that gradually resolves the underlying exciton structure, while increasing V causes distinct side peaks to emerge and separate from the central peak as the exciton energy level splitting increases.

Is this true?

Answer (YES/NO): NO